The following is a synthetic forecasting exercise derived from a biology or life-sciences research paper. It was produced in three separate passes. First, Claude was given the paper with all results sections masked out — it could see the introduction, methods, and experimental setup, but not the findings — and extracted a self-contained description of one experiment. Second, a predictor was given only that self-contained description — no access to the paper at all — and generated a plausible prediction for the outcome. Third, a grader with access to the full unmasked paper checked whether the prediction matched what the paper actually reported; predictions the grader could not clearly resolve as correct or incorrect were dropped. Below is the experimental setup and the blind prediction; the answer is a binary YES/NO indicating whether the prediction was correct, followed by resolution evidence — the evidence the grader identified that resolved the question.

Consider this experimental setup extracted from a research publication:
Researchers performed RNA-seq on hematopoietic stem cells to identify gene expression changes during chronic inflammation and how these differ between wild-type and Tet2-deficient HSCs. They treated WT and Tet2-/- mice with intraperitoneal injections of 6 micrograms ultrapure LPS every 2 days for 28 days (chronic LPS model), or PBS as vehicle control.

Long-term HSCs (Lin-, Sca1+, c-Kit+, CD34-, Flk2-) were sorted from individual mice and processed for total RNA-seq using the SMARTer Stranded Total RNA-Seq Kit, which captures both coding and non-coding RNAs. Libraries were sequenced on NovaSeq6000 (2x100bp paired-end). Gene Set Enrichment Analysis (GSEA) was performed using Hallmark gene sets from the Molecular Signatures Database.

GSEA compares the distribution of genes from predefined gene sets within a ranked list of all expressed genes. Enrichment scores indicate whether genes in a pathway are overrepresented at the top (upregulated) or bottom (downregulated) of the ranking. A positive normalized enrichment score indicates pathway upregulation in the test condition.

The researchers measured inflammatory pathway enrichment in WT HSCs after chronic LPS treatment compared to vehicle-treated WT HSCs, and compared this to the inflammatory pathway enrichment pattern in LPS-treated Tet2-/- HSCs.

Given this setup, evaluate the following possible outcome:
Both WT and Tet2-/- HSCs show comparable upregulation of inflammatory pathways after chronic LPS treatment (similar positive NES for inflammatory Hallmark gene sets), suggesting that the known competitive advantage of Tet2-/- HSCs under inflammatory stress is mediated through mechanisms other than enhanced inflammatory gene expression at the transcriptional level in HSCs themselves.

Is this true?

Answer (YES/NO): NO